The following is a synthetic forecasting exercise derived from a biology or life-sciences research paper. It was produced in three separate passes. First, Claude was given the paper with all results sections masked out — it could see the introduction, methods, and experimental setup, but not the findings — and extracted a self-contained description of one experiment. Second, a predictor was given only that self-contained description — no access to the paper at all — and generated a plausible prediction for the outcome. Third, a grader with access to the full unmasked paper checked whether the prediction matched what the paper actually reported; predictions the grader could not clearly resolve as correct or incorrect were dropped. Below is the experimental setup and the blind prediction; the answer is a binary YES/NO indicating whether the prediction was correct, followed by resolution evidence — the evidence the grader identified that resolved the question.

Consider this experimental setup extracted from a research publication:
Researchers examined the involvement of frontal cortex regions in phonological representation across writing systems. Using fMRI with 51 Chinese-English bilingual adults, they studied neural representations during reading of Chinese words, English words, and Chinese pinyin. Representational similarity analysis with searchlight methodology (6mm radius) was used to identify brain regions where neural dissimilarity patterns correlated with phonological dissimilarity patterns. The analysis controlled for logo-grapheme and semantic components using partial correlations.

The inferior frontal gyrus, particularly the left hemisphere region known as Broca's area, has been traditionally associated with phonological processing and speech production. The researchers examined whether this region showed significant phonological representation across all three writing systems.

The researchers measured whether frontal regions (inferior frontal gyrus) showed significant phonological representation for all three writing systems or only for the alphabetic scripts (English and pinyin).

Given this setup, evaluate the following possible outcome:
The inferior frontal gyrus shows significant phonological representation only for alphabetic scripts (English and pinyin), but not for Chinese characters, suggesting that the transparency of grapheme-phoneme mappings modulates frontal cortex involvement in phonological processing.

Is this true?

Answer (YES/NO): NO